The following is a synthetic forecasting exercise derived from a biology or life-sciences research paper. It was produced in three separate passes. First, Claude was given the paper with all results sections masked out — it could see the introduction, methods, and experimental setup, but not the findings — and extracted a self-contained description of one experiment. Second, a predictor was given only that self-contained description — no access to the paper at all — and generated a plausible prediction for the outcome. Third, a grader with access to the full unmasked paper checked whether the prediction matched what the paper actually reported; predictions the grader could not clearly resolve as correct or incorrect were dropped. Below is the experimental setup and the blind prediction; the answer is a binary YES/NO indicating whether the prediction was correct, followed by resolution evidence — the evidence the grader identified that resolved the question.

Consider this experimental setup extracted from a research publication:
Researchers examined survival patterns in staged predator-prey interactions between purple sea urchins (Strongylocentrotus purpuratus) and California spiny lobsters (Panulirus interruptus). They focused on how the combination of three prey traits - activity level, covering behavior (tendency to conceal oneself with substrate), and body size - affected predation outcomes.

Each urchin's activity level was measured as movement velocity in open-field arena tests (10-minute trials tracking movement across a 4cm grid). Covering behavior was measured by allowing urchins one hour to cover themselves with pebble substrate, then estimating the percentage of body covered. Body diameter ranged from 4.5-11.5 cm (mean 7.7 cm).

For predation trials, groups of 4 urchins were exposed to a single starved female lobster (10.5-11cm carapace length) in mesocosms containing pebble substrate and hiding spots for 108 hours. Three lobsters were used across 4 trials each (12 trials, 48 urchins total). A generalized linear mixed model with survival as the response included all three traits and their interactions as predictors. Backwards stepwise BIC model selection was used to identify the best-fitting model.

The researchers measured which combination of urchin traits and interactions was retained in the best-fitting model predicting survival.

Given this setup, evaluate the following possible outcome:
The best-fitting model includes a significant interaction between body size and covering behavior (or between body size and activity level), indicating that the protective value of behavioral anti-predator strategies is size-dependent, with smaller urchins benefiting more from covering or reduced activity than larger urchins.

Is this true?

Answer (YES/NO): YES